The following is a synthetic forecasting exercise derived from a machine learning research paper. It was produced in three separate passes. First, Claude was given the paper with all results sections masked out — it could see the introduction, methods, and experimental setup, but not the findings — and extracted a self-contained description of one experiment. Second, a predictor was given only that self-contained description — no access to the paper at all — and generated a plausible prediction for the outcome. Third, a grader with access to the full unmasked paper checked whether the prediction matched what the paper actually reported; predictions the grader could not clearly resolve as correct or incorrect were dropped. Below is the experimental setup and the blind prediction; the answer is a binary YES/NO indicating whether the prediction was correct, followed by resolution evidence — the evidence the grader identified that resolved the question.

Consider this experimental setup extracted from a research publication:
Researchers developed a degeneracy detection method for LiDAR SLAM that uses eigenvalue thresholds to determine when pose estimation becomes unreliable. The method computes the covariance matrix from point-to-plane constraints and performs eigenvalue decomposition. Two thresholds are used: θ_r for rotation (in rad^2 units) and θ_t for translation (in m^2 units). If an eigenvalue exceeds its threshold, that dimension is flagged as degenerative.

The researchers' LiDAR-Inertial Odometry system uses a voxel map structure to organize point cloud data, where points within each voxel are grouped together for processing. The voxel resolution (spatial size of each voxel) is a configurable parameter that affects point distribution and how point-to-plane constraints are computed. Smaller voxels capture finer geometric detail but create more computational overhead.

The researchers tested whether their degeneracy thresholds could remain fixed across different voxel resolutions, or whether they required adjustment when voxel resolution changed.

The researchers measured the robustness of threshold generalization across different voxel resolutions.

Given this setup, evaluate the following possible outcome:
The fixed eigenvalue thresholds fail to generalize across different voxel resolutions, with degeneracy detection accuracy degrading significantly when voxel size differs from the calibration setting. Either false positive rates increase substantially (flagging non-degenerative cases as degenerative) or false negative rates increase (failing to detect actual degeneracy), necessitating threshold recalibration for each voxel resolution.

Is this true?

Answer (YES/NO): YES